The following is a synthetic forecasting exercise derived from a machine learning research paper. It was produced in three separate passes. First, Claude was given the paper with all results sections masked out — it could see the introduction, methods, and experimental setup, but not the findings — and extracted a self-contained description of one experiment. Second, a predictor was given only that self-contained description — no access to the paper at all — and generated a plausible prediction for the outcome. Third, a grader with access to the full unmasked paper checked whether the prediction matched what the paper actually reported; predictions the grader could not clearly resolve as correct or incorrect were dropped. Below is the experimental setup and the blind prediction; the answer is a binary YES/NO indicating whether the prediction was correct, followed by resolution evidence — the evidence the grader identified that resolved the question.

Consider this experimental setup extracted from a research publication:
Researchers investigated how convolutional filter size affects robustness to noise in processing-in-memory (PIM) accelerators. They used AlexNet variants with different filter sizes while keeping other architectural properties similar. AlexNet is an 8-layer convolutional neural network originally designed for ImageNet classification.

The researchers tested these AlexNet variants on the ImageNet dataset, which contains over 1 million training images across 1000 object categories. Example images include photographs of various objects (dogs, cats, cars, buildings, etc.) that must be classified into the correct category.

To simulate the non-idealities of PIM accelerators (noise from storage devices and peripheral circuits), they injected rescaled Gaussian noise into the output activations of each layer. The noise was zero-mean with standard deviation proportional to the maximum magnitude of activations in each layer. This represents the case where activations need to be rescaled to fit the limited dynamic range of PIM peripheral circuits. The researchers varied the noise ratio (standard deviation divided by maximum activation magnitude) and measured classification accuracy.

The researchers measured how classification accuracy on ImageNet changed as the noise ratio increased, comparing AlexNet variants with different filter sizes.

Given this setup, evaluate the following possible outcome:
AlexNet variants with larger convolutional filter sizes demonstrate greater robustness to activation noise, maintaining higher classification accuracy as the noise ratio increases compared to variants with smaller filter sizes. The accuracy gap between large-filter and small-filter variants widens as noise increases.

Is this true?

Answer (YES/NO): YES